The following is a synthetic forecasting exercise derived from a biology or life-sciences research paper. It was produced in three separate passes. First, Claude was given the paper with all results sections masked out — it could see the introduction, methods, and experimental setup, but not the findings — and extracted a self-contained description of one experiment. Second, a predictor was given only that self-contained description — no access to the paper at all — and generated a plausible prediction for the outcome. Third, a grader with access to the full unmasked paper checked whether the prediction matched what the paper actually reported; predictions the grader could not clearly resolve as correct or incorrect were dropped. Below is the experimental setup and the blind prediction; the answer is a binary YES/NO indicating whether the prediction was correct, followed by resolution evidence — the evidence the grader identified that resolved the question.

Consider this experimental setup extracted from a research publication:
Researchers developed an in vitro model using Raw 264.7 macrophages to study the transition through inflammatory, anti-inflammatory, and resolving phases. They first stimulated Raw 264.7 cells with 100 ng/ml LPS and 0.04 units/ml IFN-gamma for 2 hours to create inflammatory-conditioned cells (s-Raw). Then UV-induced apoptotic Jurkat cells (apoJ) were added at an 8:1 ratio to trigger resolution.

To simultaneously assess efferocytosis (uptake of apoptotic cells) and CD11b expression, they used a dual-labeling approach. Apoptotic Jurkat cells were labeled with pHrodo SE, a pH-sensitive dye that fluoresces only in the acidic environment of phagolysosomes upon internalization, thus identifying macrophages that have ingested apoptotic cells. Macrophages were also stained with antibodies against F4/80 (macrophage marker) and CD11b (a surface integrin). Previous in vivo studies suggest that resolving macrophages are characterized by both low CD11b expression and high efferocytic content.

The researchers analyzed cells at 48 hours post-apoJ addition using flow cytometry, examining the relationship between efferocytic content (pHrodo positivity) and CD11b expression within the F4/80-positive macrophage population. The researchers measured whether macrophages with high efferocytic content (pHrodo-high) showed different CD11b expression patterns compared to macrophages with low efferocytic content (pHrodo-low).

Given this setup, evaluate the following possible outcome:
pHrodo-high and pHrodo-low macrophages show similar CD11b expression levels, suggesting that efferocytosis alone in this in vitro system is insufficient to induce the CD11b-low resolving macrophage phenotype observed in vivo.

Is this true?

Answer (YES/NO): NO